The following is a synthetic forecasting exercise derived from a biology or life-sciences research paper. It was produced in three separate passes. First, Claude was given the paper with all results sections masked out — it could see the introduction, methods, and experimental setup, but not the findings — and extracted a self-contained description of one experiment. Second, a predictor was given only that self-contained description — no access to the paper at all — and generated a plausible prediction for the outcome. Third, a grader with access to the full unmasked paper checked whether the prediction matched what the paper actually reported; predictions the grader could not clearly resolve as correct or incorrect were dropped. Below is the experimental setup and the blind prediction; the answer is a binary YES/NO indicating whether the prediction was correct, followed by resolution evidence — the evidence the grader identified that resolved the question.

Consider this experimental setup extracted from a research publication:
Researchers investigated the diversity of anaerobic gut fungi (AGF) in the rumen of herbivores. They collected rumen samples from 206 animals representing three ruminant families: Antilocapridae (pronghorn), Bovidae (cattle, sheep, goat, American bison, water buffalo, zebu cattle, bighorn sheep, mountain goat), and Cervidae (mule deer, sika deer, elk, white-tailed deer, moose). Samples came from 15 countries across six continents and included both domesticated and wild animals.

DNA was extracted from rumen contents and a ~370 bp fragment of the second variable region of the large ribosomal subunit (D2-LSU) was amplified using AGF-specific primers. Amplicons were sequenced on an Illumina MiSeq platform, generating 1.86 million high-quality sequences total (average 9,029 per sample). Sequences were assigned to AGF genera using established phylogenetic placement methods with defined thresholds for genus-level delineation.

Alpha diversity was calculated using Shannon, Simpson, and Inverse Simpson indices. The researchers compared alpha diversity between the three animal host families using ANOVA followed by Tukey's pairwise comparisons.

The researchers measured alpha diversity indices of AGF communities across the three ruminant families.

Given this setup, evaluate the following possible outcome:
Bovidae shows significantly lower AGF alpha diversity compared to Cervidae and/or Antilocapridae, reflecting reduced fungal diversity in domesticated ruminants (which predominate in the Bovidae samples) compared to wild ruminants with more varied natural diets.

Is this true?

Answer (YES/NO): YES